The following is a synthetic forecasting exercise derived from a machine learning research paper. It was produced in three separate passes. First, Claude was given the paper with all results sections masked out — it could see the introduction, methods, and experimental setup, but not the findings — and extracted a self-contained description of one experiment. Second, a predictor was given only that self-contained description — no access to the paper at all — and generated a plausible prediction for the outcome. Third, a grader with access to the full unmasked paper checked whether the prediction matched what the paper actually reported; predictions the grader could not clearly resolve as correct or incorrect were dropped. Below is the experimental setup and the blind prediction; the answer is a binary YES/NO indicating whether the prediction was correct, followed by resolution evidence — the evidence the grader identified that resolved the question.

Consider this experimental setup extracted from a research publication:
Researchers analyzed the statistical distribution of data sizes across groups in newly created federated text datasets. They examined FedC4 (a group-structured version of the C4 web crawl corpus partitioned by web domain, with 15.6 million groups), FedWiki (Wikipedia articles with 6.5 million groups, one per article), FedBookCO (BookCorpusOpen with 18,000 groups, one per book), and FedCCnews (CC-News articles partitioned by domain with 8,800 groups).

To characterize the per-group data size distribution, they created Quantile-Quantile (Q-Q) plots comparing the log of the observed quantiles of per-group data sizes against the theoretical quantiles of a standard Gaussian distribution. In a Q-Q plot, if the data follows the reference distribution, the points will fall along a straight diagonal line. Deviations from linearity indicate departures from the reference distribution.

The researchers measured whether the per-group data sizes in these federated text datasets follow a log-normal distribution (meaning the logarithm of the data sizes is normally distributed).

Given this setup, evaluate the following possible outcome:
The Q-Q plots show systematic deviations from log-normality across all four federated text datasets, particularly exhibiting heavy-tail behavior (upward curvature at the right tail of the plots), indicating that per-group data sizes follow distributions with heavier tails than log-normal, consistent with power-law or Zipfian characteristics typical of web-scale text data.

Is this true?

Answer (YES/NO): NO